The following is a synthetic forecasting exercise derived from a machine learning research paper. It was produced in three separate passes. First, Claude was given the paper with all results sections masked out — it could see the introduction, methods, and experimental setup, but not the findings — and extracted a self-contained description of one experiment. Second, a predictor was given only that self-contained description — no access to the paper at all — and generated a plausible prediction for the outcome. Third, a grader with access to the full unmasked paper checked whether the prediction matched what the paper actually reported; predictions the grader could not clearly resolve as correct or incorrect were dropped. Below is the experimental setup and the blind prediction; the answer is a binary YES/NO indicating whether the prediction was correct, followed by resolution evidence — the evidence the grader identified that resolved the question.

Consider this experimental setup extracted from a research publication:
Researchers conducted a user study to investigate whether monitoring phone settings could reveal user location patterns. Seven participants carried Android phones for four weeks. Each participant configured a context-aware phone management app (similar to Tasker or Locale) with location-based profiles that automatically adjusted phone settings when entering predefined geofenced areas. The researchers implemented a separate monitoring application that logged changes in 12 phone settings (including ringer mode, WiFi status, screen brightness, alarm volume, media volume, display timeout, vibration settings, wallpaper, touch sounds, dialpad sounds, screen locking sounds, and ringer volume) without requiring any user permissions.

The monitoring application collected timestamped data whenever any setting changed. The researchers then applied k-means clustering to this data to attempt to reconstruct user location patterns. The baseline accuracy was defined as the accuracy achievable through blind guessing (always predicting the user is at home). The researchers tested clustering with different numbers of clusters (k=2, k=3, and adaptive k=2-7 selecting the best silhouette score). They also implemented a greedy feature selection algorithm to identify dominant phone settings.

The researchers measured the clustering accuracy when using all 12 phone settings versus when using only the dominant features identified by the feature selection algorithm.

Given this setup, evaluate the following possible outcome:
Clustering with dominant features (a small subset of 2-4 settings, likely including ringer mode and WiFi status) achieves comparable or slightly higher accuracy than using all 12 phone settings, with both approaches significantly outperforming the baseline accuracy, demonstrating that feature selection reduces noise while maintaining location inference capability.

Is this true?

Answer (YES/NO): NO